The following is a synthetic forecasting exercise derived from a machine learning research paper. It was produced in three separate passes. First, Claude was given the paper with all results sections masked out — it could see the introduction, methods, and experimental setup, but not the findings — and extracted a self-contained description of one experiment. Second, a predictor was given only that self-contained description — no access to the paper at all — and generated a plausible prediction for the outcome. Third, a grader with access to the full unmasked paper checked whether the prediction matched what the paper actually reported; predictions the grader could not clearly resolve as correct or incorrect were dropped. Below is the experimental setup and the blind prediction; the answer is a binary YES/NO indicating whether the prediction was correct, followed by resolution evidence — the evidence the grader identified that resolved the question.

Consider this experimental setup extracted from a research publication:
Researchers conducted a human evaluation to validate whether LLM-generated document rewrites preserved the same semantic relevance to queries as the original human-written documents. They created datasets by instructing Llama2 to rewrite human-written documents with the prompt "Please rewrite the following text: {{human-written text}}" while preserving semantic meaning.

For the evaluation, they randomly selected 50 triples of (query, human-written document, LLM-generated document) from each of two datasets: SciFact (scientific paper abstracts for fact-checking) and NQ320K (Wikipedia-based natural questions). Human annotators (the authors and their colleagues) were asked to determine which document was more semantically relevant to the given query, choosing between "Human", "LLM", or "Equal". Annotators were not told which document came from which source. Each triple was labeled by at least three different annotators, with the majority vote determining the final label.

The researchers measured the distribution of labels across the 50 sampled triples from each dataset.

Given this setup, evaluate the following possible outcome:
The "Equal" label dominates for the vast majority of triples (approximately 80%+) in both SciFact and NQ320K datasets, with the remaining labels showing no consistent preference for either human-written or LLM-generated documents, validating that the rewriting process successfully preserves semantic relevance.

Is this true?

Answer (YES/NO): YES